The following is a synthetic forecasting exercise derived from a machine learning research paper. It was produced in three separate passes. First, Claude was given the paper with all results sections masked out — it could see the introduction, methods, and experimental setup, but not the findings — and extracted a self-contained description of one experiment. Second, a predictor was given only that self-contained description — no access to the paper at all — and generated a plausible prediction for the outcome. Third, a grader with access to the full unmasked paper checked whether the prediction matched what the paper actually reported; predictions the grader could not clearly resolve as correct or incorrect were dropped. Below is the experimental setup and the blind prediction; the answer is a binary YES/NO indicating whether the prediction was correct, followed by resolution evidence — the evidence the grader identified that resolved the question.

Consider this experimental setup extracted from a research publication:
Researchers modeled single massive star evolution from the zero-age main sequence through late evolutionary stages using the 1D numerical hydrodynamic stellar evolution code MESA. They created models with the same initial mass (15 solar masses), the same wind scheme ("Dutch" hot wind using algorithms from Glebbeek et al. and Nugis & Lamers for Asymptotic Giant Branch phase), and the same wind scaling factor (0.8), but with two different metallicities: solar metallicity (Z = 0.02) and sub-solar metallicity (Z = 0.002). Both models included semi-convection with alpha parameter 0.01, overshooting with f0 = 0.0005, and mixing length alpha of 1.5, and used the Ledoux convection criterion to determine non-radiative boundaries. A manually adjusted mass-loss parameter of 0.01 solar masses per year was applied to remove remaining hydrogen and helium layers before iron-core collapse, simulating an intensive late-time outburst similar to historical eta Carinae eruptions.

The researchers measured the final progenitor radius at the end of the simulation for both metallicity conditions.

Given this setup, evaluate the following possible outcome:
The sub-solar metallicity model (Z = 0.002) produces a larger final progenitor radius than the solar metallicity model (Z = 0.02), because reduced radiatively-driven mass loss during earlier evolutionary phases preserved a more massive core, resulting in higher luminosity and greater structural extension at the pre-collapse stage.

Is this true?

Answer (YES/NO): NO